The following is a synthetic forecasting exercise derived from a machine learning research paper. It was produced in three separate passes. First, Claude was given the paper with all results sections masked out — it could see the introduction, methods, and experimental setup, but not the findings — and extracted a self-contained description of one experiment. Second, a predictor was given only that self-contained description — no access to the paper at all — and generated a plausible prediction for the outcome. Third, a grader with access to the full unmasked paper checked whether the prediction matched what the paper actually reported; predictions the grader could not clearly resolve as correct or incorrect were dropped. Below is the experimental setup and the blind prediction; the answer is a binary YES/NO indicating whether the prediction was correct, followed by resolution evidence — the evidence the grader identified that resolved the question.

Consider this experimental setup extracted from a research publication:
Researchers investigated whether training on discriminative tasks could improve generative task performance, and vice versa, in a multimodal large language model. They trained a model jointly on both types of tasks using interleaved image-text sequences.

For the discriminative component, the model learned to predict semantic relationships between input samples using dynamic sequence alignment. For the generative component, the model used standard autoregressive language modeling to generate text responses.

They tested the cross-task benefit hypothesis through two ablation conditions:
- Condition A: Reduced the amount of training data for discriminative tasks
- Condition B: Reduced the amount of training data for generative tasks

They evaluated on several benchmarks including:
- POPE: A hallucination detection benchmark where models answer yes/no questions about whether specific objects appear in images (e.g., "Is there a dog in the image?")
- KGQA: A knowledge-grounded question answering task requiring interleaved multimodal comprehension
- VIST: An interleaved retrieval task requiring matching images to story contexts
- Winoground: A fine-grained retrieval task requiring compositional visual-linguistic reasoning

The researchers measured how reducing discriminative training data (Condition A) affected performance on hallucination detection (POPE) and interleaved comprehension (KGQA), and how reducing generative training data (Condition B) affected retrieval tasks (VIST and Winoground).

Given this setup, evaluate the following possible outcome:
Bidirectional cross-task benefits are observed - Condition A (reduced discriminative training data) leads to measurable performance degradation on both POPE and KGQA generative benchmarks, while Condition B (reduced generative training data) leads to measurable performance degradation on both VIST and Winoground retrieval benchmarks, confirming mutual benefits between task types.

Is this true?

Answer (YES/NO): YES